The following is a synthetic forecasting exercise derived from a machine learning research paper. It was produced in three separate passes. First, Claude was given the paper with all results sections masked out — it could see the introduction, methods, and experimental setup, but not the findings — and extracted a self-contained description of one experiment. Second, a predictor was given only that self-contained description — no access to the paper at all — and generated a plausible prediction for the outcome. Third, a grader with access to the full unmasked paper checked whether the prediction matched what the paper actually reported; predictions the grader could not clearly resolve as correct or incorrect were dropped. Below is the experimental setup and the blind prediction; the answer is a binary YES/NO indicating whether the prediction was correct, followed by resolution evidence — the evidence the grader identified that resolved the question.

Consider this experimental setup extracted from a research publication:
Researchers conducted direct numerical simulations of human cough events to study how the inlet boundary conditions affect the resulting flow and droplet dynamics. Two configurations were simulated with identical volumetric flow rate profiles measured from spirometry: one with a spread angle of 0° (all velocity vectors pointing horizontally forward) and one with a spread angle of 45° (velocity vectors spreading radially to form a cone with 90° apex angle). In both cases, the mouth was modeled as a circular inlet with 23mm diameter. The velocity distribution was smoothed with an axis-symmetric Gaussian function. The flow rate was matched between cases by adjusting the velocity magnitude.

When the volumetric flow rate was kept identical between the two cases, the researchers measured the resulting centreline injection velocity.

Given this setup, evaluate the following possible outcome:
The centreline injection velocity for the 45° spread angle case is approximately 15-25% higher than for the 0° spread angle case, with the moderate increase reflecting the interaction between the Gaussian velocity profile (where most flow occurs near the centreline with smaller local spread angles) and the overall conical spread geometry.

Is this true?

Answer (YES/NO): YES